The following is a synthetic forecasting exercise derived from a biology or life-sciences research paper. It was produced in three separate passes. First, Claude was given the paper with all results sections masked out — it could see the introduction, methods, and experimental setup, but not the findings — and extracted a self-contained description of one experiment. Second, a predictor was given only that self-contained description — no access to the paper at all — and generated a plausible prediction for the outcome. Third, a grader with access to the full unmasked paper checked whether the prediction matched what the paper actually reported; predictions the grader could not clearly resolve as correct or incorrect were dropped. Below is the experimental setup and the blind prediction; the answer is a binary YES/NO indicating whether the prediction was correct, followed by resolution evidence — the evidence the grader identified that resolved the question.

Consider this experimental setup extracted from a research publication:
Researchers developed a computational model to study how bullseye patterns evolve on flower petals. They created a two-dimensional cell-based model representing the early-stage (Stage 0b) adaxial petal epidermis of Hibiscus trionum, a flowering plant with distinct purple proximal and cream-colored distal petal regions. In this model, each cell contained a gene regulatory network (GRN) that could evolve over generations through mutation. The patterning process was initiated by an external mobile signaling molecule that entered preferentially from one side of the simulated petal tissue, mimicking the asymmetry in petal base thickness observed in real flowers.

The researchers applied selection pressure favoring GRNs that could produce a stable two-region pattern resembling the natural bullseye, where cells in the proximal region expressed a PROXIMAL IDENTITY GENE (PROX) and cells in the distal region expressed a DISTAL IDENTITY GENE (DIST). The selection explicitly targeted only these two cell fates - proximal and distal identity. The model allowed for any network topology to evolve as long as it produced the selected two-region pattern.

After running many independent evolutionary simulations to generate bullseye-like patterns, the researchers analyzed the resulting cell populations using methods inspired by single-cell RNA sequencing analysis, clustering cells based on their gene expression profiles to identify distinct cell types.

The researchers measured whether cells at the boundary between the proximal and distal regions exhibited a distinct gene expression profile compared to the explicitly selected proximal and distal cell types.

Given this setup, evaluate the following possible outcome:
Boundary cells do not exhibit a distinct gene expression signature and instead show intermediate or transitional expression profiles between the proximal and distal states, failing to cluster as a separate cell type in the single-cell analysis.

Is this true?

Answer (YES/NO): NO